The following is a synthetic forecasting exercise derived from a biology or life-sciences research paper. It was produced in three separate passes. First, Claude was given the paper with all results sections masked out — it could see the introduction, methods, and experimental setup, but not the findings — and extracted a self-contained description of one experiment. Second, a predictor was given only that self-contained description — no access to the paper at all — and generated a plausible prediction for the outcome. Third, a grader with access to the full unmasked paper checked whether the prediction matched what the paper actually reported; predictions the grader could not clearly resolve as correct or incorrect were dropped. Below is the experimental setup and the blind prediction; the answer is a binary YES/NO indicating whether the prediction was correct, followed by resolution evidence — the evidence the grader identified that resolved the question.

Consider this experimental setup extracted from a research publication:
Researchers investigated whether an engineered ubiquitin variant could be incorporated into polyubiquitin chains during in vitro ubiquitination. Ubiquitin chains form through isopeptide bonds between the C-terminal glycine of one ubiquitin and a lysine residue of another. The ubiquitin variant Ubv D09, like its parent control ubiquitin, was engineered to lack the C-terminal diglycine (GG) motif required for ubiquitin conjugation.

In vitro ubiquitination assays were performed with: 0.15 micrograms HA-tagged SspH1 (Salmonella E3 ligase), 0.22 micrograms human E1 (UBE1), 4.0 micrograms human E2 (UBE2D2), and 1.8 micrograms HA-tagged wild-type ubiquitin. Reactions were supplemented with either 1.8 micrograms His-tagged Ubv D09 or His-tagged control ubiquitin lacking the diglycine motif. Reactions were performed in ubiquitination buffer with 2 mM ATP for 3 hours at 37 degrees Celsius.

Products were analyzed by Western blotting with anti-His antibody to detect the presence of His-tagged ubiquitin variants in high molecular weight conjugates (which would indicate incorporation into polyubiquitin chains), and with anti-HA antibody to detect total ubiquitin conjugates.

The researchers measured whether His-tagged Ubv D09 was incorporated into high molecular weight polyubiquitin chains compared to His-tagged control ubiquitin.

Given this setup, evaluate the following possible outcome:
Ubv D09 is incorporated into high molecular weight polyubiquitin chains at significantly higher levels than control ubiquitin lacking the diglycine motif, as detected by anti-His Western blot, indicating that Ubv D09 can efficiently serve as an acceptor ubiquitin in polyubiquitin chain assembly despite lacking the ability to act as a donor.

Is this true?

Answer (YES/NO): NO